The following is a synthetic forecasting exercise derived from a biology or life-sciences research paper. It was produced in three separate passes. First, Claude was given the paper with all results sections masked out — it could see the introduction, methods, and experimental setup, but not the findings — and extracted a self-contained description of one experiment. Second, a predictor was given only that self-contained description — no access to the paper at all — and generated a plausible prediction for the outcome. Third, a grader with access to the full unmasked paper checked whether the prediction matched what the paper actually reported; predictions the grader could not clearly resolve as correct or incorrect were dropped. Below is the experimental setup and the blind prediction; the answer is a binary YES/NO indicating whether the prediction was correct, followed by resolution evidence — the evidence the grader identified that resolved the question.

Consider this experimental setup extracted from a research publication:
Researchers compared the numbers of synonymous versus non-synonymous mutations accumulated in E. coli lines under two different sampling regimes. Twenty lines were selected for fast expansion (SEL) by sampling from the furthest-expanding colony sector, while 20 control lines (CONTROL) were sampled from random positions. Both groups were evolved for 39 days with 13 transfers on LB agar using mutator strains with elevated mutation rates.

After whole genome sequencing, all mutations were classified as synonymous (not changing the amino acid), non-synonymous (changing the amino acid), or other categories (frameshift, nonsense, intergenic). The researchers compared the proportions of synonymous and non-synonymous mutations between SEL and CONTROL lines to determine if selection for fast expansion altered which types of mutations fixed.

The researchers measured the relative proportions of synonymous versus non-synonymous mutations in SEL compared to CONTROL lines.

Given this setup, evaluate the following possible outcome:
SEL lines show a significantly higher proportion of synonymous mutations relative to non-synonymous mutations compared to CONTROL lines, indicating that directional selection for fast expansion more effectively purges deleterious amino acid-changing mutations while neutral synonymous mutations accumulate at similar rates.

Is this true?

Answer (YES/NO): NO